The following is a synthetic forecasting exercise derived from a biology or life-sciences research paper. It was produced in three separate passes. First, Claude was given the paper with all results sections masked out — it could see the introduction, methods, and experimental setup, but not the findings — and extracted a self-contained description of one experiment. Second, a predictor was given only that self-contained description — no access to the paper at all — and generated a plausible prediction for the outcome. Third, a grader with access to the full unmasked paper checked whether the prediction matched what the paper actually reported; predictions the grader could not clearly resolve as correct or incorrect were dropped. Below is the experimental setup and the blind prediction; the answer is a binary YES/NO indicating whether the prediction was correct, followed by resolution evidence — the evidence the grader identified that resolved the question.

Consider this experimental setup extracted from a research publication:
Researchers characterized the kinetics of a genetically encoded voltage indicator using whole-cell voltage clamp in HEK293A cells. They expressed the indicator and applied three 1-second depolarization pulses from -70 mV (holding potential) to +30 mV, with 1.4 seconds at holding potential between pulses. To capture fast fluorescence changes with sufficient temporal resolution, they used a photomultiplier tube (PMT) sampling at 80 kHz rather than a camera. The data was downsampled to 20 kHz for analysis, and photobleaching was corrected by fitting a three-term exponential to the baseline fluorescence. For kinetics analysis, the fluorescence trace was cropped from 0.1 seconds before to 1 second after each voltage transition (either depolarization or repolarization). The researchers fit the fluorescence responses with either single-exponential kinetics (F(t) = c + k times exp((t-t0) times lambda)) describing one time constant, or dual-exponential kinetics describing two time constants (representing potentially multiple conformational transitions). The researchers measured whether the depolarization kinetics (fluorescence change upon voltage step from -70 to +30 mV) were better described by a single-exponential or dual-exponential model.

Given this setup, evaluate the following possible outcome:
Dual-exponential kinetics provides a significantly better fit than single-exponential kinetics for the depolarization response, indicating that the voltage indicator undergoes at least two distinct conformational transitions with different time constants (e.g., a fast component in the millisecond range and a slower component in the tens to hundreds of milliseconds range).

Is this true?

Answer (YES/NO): NO